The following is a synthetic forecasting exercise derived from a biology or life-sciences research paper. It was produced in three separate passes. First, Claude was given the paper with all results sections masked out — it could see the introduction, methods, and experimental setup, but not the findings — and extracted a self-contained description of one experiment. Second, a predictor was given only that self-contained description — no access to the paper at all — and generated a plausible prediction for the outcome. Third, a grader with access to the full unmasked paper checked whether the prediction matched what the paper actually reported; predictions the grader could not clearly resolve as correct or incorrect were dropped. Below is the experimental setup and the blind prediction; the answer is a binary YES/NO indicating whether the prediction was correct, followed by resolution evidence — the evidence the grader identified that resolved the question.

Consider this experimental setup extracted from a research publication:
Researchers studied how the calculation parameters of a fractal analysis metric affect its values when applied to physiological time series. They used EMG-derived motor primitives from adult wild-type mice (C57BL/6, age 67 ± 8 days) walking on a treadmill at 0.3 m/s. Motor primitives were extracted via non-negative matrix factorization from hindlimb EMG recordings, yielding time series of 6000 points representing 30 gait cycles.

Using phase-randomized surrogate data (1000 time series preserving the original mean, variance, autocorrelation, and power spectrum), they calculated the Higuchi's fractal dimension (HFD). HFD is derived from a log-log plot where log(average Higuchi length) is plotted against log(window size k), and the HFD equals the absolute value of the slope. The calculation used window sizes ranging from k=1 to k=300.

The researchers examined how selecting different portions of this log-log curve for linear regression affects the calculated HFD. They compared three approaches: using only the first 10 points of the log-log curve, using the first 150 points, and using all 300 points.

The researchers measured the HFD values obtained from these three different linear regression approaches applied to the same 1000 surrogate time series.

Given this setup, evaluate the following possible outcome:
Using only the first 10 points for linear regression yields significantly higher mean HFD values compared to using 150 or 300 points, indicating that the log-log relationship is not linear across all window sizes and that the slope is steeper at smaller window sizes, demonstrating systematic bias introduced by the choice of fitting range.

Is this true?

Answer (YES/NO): NO